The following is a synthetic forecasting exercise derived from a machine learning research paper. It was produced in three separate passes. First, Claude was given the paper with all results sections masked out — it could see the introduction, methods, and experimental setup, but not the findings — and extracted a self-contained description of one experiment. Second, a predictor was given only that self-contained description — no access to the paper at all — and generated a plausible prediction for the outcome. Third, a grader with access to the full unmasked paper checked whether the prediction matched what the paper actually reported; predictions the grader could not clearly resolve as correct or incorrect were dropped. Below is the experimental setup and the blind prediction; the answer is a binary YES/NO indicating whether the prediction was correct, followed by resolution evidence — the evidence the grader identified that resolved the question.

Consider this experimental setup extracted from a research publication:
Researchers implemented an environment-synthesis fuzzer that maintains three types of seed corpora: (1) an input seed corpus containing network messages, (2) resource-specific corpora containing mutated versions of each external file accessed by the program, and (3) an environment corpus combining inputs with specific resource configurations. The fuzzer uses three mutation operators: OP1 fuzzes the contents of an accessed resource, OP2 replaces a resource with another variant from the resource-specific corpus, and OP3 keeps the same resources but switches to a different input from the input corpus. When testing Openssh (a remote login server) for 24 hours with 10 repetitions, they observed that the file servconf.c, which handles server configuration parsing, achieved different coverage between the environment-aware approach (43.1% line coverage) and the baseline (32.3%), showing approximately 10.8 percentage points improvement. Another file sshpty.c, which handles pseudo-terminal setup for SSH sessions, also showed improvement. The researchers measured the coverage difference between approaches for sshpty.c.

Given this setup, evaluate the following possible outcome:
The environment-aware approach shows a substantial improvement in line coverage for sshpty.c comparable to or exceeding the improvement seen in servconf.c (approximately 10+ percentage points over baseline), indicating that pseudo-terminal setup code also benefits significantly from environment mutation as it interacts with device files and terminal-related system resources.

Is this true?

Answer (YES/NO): YES